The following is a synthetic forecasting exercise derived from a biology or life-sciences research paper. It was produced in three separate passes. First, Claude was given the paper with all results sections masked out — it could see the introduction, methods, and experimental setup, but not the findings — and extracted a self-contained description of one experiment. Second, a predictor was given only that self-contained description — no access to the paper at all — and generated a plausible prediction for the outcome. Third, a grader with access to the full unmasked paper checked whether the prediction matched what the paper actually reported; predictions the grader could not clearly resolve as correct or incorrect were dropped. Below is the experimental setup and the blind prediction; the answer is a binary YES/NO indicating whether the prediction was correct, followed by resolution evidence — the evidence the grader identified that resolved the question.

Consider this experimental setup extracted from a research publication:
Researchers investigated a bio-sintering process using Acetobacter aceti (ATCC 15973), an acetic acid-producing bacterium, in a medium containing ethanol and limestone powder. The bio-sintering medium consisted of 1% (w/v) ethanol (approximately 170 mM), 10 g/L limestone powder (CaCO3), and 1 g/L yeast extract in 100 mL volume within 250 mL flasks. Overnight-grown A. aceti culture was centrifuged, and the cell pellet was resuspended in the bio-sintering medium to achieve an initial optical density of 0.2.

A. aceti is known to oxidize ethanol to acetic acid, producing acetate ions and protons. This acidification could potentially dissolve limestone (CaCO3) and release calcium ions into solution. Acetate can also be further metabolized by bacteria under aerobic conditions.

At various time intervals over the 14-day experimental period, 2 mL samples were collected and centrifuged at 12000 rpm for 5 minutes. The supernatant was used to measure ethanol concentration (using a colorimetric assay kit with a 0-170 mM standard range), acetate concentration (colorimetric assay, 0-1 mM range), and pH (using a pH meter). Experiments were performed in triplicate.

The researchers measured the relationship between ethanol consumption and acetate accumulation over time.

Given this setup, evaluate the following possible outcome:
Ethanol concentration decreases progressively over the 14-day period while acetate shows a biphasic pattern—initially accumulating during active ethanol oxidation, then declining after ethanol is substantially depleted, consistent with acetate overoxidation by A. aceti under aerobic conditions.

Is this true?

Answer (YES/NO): NO